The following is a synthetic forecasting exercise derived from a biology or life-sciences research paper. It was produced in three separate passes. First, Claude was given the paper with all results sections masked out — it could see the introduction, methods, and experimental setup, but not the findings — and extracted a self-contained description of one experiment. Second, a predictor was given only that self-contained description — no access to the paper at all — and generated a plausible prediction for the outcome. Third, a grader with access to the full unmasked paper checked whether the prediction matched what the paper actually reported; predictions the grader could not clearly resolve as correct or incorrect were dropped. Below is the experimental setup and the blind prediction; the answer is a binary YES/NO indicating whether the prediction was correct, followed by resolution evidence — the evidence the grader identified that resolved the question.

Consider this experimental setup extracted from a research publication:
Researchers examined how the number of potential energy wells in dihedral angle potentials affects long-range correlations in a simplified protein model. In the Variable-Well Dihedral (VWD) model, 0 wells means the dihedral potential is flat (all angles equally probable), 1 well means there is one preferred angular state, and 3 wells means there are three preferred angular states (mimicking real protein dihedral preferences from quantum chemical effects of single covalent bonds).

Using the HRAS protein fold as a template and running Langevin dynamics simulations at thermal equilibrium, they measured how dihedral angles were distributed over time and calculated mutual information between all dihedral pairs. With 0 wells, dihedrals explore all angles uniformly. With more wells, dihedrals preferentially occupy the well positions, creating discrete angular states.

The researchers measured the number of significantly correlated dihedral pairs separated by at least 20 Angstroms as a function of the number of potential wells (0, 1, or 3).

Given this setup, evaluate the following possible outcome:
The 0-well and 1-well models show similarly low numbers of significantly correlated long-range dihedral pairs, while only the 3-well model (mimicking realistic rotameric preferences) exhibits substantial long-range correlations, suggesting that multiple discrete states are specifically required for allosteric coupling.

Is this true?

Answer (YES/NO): YES